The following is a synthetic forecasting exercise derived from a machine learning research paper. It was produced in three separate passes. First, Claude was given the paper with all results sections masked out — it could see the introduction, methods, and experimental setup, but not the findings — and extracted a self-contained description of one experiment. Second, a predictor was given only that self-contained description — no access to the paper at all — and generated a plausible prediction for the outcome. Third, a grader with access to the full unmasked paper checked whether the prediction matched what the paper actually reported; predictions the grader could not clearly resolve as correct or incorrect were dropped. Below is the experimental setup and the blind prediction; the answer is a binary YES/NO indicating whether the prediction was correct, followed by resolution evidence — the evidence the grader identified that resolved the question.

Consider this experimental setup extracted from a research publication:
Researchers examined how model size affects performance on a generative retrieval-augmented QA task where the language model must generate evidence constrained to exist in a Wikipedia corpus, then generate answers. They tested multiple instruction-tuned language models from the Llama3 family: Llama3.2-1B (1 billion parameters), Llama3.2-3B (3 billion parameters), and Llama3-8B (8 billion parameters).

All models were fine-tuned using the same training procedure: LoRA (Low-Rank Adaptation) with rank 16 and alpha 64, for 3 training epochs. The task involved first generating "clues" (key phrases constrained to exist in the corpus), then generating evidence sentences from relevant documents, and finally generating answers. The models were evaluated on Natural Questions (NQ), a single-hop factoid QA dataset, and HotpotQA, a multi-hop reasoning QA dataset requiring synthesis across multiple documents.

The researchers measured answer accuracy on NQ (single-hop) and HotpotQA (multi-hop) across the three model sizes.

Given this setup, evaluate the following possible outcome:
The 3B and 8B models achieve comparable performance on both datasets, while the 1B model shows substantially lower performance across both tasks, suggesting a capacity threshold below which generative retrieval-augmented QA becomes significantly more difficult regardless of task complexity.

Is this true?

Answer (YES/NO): YES